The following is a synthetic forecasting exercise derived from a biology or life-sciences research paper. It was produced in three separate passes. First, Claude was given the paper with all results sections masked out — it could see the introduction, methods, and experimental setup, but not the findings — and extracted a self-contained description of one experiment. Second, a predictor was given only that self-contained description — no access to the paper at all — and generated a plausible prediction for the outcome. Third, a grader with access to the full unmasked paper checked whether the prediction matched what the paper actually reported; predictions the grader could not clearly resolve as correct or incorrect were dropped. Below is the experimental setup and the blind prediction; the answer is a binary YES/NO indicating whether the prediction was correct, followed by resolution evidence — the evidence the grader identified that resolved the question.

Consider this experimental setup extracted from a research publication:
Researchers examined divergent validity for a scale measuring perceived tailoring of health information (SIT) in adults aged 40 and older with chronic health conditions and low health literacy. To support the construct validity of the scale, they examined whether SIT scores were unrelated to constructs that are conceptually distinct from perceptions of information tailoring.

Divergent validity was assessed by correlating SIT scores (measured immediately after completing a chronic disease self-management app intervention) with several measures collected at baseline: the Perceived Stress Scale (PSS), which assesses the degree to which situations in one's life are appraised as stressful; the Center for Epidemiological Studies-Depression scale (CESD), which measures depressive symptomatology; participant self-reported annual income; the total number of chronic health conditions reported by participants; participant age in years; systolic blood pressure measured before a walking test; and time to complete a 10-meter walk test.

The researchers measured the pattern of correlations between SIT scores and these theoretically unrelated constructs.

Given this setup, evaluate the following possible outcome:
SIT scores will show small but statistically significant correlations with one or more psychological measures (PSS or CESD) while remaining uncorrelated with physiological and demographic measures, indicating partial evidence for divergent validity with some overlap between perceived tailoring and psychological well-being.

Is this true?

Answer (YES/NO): NO